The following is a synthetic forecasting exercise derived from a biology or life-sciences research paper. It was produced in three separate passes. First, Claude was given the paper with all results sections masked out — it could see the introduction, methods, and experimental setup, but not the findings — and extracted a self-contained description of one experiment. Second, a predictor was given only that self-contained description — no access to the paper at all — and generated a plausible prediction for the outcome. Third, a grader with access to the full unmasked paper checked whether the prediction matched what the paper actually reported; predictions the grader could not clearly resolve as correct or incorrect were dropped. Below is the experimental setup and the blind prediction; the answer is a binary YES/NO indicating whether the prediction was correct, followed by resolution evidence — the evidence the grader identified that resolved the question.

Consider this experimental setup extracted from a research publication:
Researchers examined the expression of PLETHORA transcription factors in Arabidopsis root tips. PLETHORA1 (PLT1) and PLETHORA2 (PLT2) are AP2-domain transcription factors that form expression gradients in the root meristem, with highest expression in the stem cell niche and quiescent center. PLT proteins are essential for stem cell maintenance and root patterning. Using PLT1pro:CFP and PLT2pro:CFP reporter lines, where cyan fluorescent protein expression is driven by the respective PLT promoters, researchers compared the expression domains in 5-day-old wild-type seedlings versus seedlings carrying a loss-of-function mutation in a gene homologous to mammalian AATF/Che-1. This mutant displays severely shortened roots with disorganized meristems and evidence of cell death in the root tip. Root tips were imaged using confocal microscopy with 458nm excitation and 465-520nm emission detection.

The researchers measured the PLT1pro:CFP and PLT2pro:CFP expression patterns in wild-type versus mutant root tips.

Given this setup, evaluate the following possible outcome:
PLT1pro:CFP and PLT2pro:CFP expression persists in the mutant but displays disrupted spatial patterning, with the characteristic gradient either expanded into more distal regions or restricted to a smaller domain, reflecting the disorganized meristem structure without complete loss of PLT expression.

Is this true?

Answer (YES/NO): YES